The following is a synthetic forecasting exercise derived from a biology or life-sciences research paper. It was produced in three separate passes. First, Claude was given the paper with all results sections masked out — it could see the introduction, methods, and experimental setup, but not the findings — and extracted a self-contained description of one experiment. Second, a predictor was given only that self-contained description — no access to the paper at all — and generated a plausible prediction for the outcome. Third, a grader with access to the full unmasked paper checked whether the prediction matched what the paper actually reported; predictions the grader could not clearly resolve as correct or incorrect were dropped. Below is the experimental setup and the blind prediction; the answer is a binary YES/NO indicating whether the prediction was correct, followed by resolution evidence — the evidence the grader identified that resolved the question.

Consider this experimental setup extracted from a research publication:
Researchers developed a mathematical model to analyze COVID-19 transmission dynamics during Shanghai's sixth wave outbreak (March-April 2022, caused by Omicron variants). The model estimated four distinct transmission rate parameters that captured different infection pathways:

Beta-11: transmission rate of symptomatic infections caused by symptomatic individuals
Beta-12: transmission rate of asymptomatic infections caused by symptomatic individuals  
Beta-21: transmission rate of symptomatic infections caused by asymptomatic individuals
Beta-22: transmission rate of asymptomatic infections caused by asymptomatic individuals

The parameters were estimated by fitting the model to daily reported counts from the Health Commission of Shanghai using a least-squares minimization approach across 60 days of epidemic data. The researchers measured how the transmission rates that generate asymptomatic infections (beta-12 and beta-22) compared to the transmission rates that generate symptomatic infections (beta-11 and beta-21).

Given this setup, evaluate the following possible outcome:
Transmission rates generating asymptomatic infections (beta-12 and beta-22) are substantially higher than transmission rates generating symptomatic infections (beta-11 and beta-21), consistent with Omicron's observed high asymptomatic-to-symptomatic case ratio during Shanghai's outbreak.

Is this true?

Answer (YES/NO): YES